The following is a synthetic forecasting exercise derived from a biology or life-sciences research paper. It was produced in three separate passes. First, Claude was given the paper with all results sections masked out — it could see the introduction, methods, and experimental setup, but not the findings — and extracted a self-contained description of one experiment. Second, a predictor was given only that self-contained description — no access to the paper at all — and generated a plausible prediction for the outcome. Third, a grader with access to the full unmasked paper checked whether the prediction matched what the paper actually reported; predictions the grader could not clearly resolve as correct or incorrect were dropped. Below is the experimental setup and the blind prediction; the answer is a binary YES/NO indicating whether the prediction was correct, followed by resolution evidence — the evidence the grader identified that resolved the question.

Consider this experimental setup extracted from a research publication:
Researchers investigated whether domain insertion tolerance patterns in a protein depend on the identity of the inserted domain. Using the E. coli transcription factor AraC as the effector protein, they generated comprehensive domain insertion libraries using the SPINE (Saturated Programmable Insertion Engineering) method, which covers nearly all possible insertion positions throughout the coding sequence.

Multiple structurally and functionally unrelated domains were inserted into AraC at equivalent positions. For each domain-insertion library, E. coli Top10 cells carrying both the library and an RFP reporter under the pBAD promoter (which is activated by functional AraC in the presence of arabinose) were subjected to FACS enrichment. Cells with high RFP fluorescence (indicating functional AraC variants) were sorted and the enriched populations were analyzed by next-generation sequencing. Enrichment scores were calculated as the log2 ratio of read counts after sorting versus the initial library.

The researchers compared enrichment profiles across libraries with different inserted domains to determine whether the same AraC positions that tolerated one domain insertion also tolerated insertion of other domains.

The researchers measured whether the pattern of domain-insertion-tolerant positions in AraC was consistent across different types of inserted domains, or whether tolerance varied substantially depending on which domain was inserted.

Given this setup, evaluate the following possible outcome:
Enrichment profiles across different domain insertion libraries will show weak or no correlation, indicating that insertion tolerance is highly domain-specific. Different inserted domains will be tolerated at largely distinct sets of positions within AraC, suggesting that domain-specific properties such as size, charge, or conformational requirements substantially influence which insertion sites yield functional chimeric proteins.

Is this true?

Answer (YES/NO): NO